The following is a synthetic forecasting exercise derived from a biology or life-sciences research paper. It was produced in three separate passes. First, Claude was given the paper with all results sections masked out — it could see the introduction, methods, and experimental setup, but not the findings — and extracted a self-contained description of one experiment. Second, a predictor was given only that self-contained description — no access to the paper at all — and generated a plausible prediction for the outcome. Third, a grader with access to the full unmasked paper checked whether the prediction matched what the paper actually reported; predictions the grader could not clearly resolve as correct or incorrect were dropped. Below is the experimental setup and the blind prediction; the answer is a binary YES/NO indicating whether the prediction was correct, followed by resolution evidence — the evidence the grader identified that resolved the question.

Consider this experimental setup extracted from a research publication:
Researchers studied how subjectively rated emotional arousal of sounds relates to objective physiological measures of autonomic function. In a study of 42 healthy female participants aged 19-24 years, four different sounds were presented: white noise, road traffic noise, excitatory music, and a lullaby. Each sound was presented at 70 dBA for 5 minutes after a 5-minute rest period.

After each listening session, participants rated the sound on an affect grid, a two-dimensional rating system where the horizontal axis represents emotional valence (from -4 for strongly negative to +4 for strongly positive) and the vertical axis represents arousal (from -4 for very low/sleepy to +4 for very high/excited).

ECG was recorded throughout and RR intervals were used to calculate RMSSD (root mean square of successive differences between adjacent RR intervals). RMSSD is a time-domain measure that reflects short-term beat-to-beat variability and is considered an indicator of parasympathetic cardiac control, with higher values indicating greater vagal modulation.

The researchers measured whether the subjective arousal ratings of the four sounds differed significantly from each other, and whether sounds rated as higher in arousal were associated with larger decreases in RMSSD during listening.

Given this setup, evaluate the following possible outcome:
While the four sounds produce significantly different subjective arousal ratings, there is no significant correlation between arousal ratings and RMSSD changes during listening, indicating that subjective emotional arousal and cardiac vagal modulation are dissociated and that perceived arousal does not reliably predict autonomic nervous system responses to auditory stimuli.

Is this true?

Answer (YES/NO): NO